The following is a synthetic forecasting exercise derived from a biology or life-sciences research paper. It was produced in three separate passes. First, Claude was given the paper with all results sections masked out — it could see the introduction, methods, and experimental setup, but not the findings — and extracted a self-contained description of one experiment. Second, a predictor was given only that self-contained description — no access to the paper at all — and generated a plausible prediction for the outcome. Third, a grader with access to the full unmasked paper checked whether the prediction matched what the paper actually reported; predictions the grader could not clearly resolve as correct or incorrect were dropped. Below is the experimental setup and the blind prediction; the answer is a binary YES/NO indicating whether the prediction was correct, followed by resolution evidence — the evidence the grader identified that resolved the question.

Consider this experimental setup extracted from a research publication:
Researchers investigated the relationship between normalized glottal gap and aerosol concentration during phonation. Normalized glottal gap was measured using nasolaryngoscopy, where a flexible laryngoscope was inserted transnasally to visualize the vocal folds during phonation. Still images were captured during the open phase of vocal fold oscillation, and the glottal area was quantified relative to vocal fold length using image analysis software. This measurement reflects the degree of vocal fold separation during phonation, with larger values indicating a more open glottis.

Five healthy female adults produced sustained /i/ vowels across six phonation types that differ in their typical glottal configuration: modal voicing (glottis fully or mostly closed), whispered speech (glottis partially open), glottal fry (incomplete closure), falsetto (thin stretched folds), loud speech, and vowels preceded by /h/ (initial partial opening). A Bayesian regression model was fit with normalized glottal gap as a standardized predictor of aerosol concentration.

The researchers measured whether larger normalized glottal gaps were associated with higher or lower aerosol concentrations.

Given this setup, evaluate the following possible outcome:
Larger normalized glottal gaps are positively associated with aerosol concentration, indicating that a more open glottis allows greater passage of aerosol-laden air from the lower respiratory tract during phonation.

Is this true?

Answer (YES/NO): YES